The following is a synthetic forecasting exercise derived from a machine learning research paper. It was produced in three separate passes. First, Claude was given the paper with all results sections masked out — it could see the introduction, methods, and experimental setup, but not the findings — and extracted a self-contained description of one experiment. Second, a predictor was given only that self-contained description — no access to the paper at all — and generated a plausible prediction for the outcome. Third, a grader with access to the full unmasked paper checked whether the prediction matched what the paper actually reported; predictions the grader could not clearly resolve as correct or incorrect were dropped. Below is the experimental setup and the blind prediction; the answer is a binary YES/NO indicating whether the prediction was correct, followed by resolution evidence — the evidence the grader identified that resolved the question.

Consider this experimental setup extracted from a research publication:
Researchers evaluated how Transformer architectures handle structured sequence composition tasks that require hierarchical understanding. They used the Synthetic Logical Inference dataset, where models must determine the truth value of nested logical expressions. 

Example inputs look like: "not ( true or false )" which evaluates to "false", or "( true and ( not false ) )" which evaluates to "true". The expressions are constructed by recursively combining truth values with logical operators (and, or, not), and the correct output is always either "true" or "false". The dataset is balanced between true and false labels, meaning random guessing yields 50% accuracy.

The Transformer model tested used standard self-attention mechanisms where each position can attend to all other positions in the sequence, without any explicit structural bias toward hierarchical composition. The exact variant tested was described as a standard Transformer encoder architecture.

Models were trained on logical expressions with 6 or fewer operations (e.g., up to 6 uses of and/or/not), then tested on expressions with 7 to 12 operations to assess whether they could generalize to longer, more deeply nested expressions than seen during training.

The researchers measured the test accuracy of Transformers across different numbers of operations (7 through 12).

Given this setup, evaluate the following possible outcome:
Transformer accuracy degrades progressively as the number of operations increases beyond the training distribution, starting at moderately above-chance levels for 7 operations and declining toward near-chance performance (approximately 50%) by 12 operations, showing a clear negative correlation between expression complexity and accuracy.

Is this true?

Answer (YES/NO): NO